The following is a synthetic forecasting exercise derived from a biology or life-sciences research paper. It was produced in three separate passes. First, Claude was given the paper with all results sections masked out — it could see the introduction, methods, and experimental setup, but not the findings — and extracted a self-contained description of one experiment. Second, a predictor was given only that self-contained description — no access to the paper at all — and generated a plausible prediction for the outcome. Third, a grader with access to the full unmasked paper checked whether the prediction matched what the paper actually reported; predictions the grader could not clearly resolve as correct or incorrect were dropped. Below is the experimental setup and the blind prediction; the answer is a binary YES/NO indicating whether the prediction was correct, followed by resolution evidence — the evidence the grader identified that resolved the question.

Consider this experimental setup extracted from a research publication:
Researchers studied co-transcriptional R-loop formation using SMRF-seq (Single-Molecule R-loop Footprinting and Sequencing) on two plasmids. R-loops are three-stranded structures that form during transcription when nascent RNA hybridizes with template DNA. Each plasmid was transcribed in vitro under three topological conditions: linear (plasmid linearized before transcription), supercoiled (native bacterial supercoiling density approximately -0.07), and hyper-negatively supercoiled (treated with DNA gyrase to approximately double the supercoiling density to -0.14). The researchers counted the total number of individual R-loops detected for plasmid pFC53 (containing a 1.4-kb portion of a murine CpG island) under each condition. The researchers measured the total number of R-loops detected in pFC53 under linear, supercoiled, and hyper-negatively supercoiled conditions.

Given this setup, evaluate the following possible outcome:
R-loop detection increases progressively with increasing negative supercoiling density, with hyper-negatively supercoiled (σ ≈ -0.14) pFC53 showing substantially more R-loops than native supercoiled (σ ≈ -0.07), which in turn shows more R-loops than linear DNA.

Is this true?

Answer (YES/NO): NO